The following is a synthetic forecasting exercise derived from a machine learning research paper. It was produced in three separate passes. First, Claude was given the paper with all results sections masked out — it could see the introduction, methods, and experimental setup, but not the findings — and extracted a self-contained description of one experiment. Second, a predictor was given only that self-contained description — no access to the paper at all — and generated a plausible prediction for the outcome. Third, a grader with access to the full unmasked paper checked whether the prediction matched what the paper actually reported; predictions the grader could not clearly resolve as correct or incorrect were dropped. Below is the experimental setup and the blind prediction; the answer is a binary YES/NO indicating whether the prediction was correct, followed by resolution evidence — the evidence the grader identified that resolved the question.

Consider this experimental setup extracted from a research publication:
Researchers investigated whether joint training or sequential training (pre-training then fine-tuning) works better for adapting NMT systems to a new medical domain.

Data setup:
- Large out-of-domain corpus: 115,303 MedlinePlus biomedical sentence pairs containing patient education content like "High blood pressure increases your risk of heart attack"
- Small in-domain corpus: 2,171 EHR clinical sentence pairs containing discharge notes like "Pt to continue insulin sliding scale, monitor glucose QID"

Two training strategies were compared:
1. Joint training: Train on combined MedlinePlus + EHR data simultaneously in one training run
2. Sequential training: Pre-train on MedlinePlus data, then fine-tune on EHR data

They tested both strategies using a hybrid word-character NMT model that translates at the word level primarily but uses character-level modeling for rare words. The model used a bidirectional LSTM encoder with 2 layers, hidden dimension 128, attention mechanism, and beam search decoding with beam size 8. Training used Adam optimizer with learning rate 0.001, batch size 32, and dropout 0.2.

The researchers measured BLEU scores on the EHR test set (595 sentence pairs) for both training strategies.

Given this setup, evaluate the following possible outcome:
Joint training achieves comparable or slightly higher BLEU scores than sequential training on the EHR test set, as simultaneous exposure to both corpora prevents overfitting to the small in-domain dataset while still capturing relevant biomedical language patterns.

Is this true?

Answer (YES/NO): YES